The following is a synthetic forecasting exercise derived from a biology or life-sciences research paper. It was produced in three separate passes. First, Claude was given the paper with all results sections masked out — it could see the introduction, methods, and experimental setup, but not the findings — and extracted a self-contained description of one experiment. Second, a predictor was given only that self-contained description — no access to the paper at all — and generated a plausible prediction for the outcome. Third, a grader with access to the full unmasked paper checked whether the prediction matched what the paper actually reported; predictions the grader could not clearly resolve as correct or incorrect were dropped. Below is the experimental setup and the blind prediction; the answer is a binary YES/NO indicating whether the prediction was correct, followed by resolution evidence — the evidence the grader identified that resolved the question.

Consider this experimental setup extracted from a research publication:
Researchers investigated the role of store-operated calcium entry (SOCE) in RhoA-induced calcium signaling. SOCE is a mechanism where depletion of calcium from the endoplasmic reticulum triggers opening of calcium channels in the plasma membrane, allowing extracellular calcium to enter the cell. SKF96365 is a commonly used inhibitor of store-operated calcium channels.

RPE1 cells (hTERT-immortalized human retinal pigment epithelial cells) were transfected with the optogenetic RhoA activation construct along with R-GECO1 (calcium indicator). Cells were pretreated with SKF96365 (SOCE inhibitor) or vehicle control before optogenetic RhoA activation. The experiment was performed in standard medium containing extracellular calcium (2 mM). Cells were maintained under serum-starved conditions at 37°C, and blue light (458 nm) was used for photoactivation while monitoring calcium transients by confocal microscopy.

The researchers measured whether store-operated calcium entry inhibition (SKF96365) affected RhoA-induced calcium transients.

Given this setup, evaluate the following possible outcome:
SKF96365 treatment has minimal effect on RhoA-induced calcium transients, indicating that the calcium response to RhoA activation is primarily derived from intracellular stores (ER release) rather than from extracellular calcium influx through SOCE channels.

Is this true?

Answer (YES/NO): YES